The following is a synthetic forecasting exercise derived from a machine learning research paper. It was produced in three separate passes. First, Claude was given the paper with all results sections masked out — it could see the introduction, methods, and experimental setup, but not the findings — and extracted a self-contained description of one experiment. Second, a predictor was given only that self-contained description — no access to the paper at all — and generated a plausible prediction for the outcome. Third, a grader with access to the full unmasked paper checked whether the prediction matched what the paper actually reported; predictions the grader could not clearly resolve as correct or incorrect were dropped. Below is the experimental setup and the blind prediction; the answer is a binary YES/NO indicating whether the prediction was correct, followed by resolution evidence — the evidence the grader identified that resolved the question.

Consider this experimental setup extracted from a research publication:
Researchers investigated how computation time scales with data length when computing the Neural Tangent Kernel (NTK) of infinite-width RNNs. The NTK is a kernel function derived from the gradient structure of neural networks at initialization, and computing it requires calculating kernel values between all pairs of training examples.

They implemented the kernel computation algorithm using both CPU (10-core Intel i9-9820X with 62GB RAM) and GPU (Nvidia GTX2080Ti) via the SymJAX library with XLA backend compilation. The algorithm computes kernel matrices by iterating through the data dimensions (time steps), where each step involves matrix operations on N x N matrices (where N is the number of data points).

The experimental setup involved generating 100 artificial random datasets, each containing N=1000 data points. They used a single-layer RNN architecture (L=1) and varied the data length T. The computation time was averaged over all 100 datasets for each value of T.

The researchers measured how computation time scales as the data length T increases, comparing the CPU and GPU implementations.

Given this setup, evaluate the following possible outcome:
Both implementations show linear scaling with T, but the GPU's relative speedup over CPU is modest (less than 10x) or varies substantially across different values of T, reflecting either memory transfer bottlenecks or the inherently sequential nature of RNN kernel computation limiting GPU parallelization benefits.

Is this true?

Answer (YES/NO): NO